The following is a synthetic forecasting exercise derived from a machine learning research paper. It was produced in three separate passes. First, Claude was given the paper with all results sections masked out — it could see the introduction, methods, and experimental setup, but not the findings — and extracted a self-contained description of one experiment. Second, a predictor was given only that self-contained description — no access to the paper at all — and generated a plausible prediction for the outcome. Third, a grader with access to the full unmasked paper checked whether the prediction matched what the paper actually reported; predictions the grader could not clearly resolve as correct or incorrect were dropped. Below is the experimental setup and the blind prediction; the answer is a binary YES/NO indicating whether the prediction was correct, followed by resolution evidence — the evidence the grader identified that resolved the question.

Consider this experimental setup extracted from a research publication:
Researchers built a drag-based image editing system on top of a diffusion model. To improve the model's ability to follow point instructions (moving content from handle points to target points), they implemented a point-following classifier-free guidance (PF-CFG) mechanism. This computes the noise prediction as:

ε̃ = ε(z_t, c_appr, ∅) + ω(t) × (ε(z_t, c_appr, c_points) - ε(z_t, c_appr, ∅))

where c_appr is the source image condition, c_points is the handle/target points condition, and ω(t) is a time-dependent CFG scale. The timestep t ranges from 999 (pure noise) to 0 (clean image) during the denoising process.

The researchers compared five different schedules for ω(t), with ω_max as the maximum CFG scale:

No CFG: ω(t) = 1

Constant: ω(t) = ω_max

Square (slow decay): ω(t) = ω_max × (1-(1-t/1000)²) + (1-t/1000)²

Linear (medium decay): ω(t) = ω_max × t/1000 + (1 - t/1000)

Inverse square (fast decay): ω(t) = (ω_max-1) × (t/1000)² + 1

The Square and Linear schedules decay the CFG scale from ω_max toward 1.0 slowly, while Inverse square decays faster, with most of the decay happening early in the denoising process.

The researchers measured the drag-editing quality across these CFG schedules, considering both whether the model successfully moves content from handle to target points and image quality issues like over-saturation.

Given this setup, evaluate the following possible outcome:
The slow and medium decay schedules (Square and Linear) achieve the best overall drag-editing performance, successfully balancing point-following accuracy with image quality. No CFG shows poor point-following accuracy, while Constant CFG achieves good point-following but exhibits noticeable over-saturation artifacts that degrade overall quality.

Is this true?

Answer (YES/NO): NO